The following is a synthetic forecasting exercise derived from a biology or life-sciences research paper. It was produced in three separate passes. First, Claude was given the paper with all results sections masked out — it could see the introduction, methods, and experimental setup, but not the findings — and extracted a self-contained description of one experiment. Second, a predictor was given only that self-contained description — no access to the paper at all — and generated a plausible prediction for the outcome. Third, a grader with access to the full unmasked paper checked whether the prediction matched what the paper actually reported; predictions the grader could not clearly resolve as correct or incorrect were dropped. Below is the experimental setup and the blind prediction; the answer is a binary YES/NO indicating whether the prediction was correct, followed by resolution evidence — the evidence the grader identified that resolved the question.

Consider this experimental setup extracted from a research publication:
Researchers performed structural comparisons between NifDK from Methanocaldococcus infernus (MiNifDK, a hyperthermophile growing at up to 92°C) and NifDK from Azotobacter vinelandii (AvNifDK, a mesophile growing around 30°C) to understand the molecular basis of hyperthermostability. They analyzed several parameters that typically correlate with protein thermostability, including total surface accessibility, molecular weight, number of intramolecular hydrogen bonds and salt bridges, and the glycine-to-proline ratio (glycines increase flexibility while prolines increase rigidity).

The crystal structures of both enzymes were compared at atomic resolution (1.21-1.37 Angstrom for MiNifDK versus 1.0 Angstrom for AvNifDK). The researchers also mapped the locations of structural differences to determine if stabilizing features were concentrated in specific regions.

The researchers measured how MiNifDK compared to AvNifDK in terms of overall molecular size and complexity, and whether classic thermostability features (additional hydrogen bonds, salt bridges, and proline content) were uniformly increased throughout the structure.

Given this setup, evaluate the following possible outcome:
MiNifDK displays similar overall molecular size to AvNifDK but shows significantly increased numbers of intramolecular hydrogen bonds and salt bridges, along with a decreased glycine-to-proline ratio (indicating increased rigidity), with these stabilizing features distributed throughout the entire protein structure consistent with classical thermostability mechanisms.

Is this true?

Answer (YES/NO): NO